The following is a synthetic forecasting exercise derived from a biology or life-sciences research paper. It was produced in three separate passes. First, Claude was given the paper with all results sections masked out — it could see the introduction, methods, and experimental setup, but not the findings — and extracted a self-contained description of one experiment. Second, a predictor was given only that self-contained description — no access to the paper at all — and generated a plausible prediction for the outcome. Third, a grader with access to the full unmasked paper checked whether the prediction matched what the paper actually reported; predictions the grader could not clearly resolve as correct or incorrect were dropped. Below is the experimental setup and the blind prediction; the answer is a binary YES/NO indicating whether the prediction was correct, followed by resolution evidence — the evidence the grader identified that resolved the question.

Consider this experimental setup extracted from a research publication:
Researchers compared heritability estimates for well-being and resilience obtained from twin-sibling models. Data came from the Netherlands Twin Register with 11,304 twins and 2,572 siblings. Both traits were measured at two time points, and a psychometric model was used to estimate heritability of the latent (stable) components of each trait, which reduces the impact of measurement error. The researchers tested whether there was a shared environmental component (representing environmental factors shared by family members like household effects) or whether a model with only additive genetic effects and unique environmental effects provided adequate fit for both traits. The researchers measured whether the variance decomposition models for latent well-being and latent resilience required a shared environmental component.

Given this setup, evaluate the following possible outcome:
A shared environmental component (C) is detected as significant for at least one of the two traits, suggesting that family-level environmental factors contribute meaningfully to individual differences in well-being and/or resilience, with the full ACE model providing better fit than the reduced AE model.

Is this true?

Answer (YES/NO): NO